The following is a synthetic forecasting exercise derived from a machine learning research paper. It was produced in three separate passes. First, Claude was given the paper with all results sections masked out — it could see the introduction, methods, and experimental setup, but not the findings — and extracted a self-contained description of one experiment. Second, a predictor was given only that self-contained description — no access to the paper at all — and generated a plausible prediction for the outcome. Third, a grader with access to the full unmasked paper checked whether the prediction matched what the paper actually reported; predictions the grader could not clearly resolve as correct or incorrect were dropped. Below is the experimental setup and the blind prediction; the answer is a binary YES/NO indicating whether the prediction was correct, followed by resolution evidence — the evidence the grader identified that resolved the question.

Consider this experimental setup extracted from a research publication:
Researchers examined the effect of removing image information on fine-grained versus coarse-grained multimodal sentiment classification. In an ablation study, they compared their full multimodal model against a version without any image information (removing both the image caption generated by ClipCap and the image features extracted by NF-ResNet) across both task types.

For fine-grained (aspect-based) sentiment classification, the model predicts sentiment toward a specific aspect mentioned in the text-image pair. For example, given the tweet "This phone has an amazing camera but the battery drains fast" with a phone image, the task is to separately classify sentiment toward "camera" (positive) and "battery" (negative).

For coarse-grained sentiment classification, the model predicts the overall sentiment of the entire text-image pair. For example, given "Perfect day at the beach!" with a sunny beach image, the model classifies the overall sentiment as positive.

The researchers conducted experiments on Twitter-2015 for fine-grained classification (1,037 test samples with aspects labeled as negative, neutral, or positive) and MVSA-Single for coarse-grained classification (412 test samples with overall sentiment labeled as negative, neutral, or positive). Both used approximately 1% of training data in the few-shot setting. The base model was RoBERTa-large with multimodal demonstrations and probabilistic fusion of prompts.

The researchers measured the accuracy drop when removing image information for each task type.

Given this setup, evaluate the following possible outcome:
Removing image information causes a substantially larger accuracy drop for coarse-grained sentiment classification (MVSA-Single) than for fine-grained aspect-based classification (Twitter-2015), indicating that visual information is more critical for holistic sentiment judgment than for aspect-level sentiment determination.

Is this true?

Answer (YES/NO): NO